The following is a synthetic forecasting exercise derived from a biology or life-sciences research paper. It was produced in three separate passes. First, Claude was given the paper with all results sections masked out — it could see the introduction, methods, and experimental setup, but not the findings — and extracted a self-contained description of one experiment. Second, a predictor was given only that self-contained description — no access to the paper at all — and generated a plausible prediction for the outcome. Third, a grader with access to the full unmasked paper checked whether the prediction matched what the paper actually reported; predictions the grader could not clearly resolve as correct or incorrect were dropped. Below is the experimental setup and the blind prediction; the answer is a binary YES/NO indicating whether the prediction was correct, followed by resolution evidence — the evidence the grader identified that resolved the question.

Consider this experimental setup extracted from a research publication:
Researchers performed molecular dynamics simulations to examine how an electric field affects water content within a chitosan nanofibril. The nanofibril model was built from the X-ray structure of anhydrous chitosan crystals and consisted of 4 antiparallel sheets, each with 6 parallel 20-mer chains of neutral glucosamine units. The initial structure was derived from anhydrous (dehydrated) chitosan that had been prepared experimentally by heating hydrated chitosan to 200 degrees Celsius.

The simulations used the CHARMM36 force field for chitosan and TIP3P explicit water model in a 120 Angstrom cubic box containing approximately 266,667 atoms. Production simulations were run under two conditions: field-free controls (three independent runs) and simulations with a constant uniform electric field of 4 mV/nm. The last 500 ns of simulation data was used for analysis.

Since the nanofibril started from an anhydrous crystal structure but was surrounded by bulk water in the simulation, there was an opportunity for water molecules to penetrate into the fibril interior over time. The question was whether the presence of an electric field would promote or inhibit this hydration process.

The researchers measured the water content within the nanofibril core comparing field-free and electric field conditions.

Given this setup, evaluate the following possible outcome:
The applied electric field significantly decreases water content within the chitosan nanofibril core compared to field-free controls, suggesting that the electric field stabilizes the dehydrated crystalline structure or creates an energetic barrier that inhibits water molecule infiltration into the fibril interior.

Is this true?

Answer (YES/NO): YES